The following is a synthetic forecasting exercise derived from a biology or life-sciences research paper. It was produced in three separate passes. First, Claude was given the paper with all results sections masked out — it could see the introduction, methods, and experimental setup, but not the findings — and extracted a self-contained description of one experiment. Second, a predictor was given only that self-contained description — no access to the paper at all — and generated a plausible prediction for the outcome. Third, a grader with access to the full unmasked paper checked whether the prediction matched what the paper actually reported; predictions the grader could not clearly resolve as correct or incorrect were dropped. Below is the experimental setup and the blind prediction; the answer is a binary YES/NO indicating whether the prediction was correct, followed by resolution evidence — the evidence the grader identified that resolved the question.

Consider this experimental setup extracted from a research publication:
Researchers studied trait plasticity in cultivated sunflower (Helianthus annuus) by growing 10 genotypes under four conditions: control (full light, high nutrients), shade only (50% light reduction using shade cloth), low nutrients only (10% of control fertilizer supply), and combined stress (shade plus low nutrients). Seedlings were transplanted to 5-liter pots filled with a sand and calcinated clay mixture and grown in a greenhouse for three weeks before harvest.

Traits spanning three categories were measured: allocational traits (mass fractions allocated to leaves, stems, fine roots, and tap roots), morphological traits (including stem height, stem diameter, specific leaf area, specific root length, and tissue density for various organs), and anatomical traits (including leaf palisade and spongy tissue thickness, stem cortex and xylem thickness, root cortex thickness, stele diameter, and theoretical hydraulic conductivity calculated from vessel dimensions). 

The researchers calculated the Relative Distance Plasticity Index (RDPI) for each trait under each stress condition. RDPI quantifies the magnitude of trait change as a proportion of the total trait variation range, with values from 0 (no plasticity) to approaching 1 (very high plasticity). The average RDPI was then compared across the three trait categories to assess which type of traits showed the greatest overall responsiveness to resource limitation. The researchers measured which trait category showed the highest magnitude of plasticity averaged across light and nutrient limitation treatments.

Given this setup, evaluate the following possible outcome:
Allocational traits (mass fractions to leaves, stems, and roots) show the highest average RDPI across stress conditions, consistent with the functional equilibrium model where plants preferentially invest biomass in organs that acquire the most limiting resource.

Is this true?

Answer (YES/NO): YES